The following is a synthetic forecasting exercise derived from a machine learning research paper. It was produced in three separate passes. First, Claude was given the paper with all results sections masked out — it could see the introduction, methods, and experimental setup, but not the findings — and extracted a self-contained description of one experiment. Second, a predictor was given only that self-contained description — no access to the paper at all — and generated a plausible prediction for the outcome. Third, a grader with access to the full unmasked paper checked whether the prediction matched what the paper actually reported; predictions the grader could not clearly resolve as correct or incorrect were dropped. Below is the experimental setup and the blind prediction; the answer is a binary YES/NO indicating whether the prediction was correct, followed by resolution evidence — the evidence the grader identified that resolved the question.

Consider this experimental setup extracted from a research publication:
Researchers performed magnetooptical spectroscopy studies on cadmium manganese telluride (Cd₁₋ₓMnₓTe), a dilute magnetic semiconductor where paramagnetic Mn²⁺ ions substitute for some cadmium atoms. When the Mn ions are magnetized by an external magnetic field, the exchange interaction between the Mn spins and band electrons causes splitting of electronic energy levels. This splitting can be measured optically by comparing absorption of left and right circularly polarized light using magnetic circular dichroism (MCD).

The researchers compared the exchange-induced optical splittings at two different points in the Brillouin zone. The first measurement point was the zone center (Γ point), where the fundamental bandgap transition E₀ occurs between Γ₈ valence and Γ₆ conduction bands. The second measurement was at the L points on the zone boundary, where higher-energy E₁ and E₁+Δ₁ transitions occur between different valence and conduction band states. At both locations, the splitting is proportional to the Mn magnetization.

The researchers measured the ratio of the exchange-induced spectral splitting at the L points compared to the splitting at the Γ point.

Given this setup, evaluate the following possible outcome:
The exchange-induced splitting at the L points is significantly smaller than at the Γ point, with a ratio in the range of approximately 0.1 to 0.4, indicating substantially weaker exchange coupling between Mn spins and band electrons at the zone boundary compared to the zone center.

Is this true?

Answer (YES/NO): NO